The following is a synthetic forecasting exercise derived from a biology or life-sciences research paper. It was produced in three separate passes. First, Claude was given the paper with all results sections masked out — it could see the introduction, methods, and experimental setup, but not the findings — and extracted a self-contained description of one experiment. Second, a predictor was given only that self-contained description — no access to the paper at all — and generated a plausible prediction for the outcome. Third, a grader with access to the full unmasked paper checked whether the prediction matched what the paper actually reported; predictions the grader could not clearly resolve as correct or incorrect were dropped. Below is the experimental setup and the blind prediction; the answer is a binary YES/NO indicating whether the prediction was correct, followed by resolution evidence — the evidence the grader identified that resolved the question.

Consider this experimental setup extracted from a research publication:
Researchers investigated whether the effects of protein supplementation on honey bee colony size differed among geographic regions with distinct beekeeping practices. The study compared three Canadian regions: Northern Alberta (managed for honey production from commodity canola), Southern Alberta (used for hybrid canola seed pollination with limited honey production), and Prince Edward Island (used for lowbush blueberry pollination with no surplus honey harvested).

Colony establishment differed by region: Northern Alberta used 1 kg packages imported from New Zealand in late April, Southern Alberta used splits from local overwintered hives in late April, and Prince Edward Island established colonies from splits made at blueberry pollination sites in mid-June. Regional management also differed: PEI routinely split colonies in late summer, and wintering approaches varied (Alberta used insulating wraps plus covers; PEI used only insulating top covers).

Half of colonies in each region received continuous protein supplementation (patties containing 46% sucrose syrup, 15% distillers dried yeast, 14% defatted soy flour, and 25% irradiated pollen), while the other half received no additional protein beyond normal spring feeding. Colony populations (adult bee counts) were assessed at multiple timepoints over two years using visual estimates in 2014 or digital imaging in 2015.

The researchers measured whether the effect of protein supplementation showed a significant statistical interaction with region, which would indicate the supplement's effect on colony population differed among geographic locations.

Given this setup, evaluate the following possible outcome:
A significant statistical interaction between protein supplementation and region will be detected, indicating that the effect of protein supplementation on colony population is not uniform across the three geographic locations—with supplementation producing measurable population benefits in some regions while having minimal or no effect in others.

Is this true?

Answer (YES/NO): NO